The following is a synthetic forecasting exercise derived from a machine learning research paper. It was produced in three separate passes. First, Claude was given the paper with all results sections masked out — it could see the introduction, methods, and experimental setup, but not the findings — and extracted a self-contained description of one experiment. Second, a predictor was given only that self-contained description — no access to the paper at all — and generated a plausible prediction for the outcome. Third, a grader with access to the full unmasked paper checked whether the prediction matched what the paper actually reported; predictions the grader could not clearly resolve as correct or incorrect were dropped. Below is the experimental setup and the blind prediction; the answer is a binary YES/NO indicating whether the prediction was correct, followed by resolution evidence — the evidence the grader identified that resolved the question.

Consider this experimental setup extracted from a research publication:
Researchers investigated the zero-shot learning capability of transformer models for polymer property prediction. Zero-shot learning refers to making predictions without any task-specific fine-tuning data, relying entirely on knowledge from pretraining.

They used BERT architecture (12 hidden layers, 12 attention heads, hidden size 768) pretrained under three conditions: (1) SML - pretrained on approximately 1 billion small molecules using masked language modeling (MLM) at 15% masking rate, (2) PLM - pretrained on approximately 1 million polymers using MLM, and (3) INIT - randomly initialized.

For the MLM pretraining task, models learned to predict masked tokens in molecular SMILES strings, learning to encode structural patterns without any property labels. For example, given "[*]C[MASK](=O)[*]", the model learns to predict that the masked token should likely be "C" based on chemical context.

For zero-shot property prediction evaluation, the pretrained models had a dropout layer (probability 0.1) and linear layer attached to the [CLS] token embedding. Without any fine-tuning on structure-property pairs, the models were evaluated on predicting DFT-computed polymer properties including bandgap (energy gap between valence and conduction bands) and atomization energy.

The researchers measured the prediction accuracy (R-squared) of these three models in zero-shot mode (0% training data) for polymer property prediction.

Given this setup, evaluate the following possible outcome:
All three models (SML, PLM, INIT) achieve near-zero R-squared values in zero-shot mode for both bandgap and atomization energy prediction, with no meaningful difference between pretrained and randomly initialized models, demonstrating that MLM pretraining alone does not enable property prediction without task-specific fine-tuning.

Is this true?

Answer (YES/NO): YES